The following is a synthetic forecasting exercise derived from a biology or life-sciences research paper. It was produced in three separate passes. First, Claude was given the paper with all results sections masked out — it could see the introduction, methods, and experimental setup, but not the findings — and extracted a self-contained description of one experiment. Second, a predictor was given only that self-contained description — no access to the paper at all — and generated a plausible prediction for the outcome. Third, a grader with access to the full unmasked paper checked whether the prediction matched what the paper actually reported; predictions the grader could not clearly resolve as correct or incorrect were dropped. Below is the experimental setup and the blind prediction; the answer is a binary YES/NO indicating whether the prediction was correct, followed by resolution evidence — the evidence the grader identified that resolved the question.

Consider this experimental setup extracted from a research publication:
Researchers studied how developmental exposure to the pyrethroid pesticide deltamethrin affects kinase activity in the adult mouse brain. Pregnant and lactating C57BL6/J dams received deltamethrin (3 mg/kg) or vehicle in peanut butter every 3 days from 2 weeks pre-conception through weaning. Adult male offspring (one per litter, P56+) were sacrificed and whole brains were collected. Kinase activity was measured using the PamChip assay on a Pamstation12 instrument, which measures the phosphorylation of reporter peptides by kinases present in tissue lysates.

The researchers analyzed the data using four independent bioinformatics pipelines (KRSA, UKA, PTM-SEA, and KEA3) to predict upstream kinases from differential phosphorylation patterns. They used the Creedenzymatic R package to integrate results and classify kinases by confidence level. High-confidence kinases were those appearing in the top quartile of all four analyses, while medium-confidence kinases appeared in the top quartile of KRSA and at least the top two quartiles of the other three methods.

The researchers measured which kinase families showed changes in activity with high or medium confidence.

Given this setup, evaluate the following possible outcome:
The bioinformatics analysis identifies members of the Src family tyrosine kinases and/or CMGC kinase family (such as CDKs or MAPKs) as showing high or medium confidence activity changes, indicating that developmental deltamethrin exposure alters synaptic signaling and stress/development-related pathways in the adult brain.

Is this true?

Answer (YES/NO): YES